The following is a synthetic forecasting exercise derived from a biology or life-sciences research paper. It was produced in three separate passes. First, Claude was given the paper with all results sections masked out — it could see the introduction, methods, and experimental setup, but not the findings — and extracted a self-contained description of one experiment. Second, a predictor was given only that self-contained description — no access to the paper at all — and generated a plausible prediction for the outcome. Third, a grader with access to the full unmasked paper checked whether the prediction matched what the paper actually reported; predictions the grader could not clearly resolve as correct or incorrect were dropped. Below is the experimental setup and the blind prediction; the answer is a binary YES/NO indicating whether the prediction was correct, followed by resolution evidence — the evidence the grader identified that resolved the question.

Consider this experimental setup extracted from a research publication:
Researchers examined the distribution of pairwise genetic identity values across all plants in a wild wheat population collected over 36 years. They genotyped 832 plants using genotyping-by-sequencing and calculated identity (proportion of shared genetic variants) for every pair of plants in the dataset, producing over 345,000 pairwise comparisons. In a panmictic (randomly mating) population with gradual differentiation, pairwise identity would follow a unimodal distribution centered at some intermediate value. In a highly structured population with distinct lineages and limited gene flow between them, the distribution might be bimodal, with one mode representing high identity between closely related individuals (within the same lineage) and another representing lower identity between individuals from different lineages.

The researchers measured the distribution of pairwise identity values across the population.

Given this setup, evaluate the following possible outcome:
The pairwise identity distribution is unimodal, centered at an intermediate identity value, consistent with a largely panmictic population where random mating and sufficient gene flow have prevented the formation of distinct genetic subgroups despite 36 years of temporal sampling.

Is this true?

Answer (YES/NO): NO